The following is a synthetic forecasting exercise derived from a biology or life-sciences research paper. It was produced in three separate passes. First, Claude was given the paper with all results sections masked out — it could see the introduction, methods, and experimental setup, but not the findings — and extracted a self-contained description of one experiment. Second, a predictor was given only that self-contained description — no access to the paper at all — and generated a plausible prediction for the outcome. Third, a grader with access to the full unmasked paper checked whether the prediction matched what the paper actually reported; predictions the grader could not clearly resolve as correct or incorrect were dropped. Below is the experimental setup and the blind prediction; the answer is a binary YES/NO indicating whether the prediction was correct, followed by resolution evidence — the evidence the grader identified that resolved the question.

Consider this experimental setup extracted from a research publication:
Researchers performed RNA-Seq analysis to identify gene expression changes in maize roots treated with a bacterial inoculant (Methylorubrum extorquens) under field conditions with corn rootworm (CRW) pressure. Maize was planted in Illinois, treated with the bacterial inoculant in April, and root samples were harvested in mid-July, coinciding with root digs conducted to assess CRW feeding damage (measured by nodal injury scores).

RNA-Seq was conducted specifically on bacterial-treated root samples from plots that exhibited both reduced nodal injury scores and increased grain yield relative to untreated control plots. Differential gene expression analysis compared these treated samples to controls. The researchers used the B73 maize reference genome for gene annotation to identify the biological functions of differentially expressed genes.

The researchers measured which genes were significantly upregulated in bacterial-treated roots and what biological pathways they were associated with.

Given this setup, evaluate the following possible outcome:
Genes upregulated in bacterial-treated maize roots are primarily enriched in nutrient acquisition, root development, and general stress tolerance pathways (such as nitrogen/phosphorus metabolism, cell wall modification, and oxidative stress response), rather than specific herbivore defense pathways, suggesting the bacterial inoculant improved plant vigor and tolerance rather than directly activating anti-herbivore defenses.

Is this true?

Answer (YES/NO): NO